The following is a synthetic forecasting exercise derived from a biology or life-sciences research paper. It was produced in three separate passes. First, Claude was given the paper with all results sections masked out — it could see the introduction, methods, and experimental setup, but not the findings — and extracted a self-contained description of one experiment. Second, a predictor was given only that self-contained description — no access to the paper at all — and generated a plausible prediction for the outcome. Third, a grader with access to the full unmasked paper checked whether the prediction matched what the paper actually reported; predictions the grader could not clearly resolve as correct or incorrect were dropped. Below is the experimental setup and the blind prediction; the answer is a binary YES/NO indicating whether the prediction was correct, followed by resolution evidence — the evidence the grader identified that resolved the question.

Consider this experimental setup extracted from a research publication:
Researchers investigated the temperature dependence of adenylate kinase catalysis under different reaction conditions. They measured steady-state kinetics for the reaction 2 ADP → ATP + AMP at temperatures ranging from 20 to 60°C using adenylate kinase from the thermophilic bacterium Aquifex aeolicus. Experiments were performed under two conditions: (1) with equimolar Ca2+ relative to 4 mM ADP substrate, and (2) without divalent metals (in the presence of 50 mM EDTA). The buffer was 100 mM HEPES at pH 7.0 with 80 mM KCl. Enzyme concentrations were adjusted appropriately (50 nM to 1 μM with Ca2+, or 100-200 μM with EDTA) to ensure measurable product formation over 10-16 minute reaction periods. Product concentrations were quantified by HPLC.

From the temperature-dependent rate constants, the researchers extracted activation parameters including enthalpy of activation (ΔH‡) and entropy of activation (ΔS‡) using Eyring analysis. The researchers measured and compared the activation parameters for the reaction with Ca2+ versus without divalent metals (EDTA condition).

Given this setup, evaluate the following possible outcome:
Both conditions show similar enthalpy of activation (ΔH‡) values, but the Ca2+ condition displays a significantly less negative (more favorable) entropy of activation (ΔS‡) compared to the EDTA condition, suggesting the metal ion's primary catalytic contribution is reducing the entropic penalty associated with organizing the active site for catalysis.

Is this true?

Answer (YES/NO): NO